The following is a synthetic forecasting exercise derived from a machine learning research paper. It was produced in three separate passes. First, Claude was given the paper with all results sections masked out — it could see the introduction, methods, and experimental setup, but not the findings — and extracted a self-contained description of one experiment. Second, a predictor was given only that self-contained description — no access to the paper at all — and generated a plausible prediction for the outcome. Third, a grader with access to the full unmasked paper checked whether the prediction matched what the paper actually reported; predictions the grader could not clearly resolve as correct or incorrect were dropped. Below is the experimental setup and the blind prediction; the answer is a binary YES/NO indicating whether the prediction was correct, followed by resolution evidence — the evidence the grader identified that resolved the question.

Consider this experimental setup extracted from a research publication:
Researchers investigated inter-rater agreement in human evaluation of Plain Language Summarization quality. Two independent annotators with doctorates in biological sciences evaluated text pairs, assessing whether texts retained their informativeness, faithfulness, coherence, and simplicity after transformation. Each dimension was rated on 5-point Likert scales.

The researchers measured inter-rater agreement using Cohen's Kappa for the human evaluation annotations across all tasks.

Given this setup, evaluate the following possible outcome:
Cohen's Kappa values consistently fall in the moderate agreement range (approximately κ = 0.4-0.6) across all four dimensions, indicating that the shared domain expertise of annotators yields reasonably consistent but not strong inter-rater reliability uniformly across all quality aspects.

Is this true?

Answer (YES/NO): NO